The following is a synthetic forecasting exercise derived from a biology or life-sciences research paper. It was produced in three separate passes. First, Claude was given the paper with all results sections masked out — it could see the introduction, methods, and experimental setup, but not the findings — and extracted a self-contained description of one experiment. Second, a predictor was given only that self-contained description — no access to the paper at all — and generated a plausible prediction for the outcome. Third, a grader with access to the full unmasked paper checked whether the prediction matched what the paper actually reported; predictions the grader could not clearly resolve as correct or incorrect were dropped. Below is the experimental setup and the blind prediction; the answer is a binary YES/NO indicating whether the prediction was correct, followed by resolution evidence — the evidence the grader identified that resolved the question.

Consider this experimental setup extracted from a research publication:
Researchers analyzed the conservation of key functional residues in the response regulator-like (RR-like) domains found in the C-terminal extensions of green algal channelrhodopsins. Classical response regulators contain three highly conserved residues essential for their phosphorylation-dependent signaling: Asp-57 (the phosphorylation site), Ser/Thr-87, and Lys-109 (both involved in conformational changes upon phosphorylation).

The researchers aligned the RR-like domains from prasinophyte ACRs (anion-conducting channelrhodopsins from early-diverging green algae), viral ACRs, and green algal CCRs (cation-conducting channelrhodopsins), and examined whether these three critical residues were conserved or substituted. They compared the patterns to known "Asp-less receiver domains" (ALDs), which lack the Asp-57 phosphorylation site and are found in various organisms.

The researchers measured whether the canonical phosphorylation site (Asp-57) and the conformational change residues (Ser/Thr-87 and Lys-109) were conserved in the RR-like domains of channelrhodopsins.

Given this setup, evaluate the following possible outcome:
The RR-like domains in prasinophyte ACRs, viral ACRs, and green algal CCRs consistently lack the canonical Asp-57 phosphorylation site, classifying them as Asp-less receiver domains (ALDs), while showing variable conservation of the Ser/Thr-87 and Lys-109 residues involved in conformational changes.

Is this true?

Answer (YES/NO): NO